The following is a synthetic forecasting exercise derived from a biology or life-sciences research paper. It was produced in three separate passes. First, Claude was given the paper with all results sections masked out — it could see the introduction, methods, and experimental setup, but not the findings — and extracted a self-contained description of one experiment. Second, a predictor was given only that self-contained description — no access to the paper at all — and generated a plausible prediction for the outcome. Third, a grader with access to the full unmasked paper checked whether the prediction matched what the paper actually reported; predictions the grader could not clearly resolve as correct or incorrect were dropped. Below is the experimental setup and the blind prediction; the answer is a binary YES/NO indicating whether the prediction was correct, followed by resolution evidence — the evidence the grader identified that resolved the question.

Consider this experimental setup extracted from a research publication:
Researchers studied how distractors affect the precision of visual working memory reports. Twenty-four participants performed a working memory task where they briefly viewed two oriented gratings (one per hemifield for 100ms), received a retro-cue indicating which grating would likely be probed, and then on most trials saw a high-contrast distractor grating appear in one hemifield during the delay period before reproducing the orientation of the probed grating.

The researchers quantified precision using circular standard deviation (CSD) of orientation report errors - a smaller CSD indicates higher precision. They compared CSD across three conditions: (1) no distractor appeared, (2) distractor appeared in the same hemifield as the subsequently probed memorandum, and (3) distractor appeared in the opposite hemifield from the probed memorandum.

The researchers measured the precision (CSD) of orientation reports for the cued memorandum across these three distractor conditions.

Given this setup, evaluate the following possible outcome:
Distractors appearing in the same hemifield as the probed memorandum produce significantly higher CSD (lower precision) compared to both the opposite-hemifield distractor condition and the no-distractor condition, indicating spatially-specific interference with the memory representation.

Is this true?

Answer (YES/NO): YES